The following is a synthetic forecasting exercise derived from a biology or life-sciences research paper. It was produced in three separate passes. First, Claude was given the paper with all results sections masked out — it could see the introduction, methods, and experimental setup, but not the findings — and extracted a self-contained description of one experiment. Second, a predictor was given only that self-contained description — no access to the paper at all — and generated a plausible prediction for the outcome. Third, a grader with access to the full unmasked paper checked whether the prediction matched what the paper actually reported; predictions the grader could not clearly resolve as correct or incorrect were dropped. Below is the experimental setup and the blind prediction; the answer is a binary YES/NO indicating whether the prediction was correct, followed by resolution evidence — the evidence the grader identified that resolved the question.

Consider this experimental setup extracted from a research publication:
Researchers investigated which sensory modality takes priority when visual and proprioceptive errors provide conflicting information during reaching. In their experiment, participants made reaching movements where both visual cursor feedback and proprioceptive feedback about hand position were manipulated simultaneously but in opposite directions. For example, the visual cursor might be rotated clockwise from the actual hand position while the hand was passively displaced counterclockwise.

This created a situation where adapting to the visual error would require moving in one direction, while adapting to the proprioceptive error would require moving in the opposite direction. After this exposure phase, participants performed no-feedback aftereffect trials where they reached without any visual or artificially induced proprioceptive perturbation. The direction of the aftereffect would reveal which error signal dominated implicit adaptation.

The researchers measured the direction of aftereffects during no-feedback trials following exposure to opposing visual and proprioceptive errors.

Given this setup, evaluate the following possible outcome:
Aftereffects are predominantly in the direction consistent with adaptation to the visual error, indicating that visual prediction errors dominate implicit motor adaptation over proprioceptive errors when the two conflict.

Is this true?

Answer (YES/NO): NO